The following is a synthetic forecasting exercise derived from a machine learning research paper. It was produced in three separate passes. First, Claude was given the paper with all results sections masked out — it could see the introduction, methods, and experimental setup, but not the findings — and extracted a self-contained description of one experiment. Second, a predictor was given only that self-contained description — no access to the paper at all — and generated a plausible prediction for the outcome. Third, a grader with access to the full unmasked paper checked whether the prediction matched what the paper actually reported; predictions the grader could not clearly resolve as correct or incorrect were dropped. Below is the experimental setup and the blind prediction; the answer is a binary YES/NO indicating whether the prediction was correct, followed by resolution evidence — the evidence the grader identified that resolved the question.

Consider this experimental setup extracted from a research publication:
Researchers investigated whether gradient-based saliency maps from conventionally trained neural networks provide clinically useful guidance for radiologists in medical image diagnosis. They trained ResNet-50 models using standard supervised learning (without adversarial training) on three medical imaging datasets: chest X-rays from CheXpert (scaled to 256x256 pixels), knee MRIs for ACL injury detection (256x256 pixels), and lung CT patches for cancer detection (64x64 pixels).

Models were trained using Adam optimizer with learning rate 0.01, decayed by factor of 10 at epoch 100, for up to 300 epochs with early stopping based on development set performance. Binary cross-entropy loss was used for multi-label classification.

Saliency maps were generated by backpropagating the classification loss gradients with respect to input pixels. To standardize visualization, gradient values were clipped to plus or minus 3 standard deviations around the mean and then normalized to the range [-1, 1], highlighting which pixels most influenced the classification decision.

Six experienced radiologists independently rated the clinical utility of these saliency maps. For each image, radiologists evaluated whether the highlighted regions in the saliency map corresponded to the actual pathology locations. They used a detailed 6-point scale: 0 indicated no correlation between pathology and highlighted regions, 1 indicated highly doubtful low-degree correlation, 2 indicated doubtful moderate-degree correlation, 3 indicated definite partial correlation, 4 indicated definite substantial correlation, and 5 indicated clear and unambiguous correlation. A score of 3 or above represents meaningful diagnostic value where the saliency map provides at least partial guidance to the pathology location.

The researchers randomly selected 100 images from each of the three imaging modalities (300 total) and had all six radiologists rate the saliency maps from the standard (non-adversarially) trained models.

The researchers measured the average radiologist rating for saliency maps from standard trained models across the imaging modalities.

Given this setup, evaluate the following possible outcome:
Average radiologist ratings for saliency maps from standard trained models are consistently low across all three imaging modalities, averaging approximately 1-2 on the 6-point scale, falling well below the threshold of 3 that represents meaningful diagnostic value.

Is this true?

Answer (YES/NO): NO